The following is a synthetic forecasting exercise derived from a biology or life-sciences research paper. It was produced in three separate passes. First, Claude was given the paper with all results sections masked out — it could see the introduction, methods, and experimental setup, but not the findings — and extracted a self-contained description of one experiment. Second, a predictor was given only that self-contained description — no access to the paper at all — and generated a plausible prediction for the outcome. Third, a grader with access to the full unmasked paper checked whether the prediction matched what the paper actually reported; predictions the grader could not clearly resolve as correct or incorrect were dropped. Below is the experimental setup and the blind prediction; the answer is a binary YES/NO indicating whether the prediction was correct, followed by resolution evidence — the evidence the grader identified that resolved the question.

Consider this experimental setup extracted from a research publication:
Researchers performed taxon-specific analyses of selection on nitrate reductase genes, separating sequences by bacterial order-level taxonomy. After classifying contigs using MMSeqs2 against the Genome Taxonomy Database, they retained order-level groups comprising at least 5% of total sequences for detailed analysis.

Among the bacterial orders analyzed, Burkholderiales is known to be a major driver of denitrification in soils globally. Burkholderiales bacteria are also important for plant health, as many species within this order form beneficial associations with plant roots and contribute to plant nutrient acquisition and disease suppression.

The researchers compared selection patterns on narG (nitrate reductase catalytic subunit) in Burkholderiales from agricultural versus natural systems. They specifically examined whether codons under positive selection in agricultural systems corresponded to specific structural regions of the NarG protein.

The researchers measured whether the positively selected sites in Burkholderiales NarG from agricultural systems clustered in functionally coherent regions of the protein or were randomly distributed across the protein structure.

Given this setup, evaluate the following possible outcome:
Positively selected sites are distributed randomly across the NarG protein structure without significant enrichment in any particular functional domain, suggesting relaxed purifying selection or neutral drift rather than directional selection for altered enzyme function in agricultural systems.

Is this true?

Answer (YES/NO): NO